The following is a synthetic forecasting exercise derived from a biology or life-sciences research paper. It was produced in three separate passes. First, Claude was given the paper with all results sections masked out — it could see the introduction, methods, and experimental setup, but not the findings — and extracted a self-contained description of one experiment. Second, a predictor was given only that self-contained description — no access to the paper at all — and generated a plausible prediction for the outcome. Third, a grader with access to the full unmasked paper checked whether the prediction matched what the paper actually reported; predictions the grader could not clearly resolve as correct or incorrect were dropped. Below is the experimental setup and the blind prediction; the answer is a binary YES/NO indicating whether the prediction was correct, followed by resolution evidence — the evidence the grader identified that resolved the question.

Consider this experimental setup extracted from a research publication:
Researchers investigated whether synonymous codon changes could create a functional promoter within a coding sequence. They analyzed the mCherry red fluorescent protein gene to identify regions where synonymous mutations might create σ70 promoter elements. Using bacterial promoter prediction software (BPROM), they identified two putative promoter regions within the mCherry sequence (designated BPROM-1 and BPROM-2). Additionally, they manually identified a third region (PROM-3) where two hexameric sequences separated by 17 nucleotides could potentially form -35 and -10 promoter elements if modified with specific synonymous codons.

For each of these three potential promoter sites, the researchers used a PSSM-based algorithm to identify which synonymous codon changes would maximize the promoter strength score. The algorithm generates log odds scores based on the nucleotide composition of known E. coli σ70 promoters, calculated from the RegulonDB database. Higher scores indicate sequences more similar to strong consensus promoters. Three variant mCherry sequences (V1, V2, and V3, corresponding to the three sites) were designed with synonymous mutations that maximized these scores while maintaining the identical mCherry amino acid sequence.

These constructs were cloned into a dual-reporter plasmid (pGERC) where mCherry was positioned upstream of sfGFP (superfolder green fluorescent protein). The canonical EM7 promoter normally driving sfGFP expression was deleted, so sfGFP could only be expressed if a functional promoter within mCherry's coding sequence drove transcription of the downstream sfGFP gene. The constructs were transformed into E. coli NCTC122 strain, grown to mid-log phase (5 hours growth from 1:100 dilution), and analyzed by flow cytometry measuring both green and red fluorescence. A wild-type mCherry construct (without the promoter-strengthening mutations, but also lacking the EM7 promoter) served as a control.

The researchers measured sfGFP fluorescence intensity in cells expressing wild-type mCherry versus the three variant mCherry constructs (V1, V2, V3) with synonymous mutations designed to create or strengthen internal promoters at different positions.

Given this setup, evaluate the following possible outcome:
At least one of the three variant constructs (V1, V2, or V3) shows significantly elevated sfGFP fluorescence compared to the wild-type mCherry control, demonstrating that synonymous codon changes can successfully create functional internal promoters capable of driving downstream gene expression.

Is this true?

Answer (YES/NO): YES